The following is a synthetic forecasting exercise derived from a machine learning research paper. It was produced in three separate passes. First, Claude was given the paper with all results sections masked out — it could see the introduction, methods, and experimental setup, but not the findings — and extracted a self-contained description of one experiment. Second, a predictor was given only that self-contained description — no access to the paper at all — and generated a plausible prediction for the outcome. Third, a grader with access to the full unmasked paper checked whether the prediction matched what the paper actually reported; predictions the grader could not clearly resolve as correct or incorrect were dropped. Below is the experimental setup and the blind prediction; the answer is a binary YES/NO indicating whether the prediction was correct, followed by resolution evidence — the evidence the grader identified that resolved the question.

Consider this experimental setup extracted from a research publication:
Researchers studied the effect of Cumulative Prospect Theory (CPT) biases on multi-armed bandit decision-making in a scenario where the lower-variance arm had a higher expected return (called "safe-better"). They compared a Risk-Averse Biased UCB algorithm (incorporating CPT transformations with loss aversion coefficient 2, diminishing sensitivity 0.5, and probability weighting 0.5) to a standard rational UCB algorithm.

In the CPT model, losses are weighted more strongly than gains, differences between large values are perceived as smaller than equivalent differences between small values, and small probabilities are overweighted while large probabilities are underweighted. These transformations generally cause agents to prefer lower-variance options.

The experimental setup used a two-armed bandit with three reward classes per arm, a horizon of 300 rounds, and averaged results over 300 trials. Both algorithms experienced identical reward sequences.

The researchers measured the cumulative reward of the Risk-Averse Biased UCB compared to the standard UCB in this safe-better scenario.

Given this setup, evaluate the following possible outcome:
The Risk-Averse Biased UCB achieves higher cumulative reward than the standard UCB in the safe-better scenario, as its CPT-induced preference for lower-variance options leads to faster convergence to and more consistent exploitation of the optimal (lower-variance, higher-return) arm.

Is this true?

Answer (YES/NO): YES